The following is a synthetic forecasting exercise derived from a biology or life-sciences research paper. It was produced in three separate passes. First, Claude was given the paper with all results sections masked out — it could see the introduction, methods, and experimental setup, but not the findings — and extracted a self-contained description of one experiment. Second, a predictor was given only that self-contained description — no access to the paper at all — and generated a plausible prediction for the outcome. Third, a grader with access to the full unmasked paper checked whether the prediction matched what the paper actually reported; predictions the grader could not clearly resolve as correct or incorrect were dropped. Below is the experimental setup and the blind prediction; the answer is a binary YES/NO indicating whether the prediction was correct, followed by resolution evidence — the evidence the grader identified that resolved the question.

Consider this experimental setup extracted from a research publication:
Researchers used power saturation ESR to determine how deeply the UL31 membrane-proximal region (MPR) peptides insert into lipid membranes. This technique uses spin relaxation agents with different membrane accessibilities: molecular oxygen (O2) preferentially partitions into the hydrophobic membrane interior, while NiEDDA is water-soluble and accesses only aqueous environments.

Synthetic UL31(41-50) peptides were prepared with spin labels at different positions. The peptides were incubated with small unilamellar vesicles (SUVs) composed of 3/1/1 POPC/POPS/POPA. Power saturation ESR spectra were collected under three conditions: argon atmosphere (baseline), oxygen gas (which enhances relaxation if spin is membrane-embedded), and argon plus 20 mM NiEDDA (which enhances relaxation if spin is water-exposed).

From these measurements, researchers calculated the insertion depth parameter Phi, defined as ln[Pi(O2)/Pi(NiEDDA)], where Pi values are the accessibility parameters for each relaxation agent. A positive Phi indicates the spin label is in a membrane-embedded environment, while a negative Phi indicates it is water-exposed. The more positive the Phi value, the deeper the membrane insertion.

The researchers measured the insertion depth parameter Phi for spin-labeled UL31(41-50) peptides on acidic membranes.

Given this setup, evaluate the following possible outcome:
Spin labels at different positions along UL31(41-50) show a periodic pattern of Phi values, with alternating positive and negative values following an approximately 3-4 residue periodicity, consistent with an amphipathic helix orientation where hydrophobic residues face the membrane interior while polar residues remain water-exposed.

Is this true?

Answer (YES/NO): NO